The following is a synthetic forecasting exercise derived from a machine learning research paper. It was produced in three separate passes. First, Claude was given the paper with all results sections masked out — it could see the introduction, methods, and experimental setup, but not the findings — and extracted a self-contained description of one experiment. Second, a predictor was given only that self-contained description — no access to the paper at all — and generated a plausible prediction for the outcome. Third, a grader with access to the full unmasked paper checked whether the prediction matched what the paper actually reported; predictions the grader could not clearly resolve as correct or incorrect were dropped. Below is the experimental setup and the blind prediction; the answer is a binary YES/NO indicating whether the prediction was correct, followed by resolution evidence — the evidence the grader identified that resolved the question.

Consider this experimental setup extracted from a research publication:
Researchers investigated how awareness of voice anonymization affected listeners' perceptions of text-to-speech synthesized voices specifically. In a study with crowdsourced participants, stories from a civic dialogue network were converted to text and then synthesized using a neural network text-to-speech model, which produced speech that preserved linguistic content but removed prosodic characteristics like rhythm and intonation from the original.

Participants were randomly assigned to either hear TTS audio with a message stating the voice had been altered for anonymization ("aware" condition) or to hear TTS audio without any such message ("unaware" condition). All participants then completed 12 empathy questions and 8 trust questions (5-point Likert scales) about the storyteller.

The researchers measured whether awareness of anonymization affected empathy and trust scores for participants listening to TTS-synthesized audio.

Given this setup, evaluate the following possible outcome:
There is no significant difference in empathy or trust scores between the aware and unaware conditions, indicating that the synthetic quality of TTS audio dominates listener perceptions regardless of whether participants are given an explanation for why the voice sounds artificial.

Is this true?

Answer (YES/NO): NO